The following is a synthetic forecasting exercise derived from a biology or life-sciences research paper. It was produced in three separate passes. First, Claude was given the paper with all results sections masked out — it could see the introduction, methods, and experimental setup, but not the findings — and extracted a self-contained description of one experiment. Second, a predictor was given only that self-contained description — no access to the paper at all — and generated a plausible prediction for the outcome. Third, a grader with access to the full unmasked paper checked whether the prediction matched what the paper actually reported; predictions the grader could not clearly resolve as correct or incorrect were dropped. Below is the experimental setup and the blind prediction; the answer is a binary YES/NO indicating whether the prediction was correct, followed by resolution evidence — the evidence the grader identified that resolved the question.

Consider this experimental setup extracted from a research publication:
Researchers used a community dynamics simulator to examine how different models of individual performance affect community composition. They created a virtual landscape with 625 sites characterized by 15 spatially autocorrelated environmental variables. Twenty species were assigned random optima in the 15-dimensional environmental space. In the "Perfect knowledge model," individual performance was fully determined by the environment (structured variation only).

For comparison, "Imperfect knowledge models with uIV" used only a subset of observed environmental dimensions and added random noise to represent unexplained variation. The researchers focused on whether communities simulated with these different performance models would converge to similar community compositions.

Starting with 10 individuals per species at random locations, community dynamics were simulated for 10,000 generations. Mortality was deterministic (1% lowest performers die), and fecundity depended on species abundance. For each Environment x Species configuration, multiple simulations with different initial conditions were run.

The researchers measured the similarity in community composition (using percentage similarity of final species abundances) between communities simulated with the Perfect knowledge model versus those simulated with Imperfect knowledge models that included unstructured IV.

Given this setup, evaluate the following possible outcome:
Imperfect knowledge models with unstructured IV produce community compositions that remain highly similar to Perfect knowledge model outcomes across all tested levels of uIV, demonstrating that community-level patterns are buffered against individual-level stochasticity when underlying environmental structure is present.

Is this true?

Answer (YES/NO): NO